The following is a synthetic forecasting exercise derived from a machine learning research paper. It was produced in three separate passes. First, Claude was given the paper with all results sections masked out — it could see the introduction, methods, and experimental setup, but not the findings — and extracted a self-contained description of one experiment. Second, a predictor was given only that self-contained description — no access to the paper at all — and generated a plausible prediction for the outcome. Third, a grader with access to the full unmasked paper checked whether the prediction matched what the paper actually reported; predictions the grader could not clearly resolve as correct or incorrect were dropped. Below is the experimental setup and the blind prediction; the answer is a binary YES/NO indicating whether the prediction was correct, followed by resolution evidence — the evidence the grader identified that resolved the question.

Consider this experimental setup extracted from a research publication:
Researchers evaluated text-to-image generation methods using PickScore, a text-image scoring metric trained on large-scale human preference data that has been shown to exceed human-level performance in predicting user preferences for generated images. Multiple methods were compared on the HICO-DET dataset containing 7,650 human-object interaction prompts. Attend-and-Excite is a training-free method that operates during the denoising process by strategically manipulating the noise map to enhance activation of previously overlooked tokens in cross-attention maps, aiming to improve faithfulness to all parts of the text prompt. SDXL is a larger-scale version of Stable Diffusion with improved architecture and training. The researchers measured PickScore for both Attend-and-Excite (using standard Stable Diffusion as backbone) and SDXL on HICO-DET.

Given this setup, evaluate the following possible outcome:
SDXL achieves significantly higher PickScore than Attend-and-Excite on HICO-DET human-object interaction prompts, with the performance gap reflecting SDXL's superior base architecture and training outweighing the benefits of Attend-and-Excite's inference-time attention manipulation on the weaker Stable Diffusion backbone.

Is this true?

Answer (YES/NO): YES